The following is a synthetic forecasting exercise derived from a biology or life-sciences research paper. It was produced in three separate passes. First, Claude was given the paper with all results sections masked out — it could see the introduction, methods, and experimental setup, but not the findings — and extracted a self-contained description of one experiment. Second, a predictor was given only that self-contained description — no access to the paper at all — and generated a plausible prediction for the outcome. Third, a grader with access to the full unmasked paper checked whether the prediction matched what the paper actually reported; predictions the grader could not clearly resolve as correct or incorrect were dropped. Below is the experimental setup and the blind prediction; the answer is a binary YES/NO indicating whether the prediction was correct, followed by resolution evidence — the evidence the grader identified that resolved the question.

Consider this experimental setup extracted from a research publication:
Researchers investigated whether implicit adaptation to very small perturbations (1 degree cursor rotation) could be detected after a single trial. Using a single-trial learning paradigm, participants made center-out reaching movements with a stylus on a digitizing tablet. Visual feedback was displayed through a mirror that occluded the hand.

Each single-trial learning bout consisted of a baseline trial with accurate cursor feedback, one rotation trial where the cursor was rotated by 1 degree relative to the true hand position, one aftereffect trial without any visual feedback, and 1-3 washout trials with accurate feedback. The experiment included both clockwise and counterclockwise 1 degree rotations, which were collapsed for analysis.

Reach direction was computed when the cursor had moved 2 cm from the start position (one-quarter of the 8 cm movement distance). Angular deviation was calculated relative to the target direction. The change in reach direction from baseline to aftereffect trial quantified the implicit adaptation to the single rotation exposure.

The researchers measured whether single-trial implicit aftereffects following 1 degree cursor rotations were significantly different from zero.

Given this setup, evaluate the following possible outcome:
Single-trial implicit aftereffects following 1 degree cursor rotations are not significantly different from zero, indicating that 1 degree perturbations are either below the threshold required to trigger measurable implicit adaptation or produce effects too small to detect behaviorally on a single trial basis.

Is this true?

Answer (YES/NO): NO